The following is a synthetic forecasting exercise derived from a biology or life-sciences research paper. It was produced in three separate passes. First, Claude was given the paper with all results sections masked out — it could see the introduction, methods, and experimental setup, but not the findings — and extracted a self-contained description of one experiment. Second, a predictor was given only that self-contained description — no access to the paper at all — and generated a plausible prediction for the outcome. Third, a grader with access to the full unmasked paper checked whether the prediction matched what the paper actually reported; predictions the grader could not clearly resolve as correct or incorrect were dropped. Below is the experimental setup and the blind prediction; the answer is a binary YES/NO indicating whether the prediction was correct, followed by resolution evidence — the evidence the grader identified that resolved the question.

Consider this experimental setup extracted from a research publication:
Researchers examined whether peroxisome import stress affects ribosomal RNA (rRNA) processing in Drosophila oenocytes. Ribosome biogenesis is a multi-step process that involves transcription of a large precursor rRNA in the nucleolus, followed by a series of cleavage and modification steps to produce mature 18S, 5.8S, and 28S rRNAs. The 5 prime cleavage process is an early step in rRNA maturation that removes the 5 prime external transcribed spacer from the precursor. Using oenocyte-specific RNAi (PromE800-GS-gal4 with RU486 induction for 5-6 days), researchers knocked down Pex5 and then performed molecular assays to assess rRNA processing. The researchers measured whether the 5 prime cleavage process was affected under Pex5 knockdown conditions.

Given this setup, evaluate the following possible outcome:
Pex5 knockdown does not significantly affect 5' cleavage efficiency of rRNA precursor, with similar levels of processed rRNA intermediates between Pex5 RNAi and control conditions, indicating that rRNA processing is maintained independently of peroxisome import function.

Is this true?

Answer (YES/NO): NO